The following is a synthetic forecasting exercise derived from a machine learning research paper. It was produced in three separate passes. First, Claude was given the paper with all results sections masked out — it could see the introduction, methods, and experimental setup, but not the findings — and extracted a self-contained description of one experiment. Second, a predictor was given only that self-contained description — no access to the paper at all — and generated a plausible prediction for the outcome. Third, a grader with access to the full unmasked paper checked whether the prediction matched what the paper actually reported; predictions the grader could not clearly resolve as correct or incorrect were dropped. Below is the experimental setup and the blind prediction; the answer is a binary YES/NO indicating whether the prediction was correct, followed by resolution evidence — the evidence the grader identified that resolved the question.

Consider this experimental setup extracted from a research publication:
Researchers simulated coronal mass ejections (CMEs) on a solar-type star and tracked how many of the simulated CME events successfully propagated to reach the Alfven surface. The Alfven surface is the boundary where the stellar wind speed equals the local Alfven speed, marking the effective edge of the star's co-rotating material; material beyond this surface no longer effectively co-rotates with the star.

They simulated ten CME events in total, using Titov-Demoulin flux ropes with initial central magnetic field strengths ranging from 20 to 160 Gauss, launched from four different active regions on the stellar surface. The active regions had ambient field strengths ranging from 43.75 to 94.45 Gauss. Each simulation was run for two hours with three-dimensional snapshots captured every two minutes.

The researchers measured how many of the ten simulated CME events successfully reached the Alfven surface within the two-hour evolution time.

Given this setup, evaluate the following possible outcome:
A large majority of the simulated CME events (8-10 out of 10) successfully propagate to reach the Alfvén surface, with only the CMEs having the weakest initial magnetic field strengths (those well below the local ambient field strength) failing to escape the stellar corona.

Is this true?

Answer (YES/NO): YES